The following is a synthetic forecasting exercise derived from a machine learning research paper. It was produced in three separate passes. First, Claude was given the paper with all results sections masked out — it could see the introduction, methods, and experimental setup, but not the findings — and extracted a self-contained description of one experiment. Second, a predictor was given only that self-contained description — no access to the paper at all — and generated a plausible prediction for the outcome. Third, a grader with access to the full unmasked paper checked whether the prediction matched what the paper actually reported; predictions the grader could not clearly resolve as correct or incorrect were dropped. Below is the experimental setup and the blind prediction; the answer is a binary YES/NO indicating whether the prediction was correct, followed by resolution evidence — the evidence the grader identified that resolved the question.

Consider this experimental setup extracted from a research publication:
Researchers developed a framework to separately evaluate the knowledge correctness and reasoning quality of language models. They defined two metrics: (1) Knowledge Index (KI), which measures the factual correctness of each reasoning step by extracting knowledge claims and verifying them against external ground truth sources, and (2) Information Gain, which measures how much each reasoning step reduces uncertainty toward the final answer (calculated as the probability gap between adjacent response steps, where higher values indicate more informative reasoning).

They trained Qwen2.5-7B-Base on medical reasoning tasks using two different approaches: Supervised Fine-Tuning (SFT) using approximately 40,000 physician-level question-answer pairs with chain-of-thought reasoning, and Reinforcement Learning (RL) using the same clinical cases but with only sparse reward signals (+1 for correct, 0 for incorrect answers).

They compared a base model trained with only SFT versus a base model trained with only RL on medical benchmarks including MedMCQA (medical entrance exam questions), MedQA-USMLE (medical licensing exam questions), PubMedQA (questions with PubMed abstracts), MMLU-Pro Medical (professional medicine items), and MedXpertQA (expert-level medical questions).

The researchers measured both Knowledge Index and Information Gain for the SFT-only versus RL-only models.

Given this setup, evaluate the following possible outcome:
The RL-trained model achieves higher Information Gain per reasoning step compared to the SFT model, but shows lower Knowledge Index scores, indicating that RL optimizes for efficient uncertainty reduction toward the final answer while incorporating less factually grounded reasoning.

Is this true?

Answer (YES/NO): YES